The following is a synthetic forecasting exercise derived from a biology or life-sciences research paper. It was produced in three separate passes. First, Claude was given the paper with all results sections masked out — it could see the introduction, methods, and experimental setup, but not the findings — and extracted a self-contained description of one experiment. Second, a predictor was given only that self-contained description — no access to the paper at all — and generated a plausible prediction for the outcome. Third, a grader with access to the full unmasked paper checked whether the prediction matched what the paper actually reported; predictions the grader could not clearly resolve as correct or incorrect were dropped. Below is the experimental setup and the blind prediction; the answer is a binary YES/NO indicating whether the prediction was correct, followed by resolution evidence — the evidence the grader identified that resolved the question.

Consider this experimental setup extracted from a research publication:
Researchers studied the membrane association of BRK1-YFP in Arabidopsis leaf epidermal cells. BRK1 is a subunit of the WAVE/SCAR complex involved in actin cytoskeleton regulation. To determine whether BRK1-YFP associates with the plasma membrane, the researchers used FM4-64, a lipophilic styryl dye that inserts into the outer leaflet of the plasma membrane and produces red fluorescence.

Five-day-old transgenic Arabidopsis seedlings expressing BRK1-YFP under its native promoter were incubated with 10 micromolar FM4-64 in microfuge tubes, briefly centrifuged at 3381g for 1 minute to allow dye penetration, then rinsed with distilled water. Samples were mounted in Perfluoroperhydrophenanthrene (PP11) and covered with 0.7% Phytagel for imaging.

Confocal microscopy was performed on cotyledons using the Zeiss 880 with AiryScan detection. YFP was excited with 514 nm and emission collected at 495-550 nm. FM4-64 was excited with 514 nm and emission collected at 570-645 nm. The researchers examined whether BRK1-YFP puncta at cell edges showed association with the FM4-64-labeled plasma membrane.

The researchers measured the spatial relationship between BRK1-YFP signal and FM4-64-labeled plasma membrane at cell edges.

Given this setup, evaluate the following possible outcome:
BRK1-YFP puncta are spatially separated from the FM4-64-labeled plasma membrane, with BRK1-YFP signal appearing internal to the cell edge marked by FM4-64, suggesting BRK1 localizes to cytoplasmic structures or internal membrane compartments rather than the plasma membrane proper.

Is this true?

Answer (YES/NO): NO